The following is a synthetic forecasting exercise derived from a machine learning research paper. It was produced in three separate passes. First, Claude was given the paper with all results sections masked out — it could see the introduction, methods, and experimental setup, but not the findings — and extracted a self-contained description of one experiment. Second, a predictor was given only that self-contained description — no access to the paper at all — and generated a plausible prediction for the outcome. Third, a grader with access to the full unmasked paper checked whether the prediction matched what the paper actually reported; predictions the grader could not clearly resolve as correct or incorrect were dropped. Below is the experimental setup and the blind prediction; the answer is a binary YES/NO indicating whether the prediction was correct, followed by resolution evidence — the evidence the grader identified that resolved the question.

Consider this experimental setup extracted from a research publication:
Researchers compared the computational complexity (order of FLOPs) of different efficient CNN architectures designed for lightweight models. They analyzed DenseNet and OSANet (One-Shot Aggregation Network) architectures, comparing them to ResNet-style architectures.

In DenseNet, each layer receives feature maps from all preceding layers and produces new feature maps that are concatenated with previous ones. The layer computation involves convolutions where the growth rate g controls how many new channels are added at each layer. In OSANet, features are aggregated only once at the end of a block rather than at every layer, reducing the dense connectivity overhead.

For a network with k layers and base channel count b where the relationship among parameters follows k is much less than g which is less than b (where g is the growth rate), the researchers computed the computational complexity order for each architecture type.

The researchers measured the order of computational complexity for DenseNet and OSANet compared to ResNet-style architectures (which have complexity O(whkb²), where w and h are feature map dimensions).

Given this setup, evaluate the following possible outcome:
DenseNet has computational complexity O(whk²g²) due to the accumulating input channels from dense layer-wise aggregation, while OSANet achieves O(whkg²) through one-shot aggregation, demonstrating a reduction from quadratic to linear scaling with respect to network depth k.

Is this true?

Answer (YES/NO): NO